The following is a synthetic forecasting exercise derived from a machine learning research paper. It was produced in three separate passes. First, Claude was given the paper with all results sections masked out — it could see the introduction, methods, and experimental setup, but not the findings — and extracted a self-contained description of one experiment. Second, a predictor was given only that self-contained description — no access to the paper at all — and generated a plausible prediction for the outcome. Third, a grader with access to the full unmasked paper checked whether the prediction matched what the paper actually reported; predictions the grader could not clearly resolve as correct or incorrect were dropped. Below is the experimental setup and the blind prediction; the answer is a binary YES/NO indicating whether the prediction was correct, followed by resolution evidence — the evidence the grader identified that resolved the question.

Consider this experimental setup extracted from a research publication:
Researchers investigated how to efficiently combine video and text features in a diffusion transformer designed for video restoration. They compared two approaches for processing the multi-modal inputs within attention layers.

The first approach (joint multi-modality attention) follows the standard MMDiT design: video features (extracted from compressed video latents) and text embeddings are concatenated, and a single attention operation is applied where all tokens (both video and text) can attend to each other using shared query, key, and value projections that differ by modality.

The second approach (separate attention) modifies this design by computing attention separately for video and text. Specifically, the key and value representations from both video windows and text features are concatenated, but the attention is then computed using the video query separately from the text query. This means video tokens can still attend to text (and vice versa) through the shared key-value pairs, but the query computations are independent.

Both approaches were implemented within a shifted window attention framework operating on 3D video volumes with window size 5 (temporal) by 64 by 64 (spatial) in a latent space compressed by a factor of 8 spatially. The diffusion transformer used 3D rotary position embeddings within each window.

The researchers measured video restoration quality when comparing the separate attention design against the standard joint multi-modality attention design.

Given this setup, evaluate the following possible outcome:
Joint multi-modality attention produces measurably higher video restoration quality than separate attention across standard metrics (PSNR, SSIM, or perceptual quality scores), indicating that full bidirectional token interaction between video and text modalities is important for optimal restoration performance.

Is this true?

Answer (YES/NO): NO